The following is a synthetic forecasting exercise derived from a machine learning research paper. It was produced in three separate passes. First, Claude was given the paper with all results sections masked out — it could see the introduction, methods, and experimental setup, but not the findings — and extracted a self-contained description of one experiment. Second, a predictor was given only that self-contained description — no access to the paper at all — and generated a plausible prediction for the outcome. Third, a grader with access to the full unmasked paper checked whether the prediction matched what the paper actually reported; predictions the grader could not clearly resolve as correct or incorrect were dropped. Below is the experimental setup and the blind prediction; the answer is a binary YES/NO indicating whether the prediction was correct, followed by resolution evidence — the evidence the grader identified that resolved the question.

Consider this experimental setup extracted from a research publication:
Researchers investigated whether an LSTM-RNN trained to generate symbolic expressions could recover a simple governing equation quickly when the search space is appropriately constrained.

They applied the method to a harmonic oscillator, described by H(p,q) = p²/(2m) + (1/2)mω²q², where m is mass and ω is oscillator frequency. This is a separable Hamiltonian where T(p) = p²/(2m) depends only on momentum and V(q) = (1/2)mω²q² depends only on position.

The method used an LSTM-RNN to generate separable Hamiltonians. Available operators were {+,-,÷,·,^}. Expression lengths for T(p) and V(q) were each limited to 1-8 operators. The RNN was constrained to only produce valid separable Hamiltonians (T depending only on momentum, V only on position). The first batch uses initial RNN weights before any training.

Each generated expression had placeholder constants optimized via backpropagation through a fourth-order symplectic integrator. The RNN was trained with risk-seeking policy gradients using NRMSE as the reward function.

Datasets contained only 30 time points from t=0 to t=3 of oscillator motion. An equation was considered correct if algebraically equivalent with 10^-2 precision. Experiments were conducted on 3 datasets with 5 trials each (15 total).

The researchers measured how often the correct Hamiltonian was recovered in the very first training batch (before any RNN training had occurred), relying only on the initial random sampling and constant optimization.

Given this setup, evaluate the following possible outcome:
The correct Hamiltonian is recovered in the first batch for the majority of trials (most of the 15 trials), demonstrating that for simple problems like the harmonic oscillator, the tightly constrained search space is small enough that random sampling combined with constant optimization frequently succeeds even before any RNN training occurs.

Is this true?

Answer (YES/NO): NO